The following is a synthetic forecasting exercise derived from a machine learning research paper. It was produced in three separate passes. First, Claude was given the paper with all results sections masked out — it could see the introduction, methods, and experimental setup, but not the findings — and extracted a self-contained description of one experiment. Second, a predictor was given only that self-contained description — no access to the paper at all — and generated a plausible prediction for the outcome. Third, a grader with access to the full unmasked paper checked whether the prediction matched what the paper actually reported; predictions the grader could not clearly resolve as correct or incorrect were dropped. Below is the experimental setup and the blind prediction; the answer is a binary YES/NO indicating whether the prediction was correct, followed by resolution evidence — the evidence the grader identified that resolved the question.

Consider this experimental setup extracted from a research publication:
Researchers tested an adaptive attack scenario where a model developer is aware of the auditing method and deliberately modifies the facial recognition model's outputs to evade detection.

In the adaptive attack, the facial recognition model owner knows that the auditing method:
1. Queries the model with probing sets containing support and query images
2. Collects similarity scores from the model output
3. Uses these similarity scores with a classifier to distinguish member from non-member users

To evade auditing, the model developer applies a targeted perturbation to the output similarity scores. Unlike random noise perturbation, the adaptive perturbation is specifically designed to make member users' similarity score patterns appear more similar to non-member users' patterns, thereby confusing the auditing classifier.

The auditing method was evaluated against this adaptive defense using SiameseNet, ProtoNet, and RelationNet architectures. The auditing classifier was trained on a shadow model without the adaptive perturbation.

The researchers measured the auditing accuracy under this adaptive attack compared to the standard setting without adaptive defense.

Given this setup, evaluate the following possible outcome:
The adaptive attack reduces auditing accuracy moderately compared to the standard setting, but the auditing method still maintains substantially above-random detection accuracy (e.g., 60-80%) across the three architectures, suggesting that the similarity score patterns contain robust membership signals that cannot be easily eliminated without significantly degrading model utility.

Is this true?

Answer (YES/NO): NO